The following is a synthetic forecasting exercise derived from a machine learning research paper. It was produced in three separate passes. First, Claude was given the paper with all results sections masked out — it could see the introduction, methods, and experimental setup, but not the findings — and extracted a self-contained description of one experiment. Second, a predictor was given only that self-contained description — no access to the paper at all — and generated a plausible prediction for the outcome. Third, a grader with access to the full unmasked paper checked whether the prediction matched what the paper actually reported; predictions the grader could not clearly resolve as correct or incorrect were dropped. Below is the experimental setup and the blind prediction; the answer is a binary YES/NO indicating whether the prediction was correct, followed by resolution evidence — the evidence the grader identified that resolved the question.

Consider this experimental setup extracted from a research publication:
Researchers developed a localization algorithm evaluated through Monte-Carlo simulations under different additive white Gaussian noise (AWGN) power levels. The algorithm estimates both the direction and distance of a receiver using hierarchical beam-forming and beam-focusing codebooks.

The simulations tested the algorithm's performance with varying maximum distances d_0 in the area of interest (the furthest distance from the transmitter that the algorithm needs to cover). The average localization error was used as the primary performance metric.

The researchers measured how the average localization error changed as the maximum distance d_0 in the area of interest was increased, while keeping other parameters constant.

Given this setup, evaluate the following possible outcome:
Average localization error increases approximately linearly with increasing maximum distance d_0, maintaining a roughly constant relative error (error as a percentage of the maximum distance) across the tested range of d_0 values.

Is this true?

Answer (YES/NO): YES